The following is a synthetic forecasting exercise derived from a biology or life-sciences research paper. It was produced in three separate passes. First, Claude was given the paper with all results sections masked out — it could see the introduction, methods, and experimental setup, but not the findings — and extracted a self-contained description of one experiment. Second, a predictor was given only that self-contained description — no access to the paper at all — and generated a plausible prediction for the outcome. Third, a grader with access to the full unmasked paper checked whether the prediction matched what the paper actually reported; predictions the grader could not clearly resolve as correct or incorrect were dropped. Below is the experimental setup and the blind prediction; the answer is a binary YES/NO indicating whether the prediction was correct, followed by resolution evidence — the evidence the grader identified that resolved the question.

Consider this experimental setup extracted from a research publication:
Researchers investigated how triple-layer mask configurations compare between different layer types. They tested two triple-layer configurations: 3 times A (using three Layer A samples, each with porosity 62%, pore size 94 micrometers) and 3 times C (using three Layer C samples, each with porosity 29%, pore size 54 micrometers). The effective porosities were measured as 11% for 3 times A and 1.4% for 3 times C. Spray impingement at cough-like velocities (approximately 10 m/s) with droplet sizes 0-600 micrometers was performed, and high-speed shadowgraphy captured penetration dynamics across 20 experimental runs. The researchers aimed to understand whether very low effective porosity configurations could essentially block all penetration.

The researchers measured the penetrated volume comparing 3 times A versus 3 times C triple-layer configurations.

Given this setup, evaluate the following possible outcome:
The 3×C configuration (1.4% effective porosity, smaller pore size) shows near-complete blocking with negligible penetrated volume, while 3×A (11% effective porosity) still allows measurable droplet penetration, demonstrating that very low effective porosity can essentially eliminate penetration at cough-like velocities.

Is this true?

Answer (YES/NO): YES